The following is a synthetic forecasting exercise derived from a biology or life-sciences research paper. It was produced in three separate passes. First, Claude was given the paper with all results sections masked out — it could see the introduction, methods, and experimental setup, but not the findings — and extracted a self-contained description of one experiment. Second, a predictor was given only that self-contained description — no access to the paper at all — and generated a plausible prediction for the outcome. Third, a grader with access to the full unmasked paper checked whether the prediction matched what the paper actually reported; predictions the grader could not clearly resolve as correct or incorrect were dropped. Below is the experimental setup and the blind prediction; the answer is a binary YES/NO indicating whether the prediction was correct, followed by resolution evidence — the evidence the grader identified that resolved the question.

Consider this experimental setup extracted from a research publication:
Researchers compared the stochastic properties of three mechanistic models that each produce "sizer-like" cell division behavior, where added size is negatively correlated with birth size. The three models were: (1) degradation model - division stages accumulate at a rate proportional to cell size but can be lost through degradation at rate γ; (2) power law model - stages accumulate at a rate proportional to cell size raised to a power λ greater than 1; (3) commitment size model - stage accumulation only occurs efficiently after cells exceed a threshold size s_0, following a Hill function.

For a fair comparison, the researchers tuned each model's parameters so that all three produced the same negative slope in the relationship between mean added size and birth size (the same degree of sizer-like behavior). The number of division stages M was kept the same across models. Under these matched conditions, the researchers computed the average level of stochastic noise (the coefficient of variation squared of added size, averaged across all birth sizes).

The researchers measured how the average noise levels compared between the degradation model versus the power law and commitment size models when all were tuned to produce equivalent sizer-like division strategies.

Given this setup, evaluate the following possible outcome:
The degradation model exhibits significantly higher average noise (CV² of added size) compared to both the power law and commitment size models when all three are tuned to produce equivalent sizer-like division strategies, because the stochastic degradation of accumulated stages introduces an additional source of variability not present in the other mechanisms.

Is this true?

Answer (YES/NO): YES